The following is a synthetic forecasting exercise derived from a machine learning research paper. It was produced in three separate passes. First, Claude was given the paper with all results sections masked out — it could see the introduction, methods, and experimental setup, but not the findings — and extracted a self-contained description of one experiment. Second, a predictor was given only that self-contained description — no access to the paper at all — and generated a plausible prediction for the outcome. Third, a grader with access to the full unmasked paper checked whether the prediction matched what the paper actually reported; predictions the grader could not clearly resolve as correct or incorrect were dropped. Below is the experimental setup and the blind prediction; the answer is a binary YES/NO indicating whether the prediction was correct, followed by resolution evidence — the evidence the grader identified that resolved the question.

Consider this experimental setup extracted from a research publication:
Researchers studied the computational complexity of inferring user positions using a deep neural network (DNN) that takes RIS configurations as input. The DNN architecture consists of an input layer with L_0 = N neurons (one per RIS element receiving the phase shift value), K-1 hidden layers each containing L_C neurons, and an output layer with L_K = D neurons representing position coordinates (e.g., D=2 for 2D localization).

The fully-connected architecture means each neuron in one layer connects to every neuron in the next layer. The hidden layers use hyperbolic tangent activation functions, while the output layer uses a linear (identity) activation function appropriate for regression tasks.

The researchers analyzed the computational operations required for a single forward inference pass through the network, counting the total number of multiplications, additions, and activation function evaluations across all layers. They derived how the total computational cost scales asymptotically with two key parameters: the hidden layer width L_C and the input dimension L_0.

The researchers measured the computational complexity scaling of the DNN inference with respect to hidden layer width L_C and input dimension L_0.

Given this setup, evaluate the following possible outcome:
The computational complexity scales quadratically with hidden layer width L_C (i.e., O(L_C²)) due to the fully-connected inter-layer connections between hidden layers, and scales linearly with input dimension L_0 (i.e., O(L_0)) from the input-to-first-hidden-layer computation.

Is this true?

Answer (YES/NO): YES